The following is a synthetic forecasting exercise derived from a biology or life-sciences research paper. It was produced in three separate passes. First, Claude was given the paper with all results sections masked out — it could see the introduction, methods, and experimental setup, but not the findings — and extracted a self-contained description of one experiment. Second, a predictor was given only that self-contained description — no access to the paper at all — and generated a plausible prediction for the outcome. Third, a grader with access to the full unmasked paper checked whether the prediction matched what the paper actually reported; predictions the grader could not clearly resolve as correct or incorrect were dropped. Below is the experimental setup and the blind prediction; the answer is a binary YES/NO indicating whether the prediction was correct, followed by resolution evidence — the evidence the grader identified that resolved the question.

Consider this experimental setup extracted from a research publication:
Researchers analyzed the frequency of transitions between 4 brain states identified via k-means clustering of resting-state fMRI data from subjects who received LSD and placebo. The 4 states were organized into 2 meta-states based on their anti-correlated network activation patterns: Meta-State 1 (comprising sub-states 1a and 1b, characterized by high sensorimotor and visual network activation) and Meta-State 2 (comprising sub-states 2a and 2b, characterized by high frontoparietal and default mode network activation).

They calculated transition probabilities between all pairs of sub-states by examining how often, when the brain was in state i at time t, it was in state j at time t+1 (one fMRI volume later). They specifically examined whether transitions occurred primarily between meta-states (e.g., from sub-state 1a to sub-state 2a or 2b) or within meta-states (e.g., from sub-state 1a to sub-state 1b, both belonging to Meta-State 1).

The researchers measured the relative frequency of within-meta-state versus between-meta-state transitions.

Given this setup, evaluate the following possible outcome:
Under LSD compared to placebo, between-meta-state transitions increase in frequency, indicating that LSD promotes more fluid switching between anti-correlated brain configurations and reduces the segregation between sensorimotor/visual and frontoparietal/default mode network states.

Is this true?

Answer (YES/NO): NO